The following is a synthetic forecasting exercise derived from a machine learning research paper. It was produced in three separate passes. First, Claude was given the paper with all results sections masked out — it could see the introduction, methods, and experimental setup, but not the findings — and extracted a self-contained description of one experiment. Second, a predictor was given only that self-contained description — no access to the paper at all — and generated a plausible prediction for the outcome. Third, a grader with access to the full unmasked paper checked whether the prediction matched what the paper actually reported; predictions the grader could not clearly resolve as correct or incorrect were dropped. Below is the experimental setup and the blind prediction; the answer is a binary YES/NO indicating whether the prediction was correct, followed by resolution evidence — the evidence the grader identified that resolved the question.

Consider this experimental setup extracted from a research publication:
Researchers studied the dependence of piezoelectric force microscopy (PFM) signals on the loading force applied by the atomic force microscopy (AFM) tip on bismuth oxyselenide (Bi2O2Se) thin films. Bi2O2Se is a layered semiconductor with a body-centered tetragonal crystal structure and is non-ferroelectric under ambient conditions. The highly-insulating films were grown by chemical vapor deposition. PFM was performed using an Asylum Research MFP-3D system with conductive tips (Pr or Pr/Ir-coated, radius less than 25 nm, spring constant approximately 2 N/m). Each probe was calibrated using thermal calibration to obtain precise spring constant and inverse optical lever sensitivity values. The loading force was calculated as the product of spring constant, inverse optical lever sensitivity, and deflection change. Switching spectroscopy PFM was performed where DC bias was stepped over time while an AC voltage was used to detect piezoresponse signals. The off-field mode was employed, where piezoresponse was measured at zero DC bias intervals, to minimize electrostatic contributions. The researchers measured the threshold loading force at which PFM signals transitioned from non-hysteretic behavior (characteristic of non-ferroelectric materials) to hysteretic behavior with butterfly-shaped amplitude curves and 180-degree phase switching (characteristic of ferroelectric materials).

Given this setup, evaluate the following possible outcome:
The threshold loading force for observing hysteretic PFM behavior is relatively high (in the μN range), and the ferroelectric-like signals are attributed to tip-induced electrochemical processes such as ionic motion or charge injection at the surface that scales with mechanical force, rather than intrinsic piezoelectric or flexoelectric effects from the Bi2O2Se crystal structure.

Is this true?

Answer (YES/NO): NO